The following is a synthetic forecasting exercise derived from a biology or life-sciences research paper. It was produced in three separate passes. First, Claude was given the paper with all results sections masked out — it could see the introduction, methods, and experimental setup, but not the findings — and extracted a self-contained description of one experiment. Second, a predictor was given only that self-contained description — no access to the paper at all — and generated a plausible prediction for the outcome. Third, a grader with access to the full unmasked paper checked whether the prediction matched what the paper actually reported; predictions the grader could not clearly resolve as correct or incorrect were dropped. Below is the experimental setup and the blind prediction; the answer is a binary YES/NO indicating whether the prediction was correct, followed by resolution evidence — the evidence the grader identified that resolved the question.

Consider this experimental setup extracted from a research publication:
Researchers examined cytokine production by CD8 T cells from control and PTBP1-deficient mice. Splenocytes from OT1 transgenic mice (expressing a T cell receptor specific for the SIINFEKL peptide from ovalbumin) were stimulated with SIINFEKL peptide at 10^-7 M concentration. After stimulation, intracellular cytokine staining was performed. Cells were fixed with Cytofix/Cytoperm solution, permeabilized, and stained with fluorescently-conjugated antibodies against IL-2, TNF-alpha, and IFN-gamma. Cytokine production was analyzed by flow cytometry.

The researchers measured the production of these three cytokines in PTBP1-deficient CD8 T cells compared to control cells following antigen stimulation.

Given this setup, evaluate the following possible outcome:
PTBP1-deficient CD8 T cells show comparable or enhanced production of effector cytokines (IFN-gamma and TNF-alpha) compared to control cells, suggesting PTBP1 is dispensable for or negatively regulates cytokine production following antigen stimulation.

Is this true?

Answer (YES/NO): NO